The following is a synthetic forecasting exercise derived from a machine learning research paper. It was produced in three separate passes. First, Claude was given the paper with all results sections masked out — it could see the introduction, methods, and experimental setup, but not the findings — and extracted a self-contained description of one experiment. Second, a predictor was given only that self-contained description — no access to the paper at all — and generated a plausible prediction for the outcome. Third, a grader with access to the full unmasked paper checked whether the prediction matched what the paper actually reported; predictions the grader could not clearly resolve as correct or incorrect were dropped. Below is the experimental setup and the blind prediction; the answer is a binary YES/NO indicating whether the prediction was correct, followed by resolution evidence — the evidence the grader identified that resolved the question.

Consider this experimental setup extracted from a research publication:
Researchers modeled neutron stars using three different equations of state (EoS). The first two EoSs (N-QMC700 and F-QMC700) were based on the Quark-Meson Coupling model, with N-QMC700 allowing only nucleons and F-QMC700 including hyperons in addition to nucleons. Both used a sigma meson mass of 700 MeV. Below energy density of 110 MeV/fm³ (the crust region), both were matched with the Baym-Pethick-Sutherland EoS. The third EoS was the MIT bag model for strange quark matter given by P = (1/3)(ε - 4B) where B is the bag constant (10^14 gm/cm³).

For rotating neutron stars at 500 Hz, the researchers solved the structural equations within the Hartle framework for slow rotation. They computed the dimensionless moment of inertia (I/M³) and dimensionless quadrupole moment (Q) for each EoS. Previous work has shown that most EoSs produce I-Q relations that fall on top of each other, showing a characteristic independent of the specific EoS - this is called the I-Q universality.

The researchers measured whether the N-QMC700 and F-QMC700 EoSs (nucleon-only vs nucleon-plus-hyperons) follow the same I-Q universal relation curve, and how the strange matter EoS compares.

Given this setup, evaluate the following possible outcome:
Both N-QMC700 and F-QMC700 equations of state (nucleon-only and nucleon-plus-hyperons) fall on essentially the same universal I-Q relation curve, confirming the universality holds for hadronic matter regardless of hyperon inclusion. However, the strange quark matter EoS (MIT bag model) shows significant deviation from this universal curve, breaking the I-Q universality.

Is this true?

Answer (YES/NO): YES